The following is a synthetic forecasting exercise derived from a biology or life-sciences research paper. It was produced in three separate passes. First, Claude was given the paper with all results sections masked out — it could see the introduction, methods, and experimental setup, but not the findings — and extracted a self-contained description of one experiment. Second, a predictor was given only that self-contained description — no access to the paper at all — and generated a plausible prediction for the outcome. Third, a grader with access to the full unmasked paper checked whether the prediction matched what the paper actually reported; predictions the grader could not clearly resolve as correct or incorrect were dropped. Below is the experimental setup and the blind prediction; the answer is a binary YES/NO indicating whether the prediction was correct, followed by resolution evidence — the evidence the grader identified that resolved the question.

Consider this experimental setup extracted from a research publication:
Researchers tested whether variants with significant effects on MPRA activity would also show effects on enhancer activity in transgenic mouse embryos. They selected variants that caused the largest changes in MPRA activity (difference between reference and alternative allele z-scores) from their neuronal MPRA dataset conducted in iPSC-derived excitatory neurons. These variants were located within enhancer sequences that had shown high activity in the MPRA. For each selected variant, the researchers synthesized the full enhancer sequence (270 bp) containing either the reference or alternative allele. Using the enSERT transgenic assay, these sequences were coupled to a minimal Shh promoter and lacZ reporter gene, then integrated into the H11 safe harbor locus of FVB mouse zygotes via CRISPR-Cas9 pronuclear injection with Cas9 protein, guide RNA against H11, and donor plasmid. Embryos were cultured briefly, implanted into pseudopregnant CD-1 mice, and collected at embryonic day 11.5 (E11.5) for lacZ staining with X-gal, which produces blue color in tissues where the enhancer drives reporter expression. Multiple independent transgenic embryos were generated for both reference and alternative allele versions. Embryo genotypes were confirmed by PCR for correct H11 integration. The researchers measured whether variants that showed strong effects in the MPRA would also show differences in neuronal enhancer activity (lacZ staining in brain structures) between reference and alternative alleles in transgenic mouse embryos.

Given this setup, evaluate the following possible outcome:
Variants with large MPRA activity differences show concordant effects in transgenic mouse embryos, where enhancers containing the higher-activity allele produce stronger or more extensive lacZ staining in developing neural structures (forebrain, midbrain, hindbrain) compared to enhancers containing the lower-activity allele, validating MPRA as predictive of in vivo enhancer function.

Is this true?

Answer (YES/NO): YES